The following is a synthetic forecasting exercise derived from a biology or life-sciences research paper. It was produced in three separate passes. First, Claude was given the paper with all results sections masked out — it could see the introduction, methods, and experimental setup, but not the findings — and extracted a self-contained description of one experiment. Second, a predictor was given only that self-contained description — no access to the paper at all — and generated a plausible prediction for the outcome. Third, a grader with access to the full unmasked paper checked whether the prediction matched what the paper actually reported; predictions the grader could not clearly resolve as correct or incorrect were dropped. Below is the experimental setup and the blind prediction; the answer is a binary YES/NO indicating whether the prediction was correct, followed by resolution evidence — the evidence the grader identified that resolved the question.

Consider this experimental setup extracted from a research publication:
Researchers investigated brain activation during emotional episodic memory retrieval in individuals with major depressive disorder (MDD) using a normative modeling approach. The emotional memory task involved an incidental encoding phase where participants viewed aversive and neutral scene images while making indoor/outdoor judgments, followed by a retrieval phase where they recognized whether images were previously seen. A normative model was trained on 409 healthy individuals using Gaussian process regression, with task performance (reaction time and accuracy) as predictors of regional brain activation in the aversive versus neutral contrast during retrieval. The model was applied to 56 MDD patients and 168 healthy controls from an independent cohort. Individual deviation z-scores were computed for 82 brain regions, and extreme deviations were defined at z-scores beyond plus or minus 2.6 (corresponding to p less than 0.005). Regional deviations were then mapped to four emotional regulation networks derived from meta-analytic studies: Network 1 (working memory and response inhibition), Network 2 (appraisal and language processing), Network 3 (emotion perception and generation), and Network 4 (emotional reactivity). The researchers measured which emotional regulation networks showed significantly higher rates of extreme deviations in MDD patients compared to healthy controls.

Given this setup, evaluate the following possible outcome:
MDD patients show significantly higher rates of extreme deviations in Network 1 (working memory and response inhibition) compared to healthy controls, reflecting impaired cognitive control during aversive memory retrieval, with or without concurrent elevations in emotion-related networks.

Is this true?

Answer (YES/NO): NO